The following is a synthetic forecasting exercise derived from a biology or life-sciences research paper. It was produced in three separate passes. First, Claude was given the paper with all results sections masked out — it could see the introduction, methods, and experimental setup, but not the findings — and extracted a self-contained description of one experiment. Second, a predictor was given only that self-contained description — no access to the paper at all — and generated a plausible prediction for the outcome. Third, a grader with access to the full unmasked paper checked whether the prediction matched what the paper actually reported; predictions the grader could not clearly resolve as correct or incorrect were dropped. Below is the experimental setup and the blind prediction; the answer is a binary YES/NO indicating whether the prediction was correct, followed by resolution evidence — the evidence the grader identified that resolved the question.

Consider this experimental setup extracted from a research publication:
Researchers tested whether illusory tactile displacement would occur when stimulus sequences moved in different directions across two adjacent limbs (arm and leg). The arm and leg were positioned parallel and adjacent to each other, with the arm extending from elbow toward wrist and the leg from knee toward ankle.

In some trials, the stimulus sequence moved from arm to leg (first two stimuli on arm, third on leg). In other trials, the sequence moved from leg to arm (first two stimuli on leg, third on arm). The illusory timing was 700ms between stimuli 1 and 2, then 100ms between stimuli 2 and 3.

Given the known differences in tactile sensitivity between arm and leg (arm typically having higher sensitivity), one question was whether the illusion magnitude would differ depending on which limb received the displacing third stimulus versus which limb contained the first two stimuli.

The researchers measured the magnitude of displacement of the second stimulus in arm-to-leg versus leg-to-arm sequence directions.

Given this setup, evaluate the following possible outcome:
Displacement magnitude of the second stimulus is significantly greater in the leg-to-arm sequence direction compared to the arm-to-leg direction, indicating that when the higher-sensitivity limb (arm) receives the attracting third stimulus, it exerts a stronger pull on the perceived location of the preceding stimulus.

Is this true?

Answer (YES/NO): YES